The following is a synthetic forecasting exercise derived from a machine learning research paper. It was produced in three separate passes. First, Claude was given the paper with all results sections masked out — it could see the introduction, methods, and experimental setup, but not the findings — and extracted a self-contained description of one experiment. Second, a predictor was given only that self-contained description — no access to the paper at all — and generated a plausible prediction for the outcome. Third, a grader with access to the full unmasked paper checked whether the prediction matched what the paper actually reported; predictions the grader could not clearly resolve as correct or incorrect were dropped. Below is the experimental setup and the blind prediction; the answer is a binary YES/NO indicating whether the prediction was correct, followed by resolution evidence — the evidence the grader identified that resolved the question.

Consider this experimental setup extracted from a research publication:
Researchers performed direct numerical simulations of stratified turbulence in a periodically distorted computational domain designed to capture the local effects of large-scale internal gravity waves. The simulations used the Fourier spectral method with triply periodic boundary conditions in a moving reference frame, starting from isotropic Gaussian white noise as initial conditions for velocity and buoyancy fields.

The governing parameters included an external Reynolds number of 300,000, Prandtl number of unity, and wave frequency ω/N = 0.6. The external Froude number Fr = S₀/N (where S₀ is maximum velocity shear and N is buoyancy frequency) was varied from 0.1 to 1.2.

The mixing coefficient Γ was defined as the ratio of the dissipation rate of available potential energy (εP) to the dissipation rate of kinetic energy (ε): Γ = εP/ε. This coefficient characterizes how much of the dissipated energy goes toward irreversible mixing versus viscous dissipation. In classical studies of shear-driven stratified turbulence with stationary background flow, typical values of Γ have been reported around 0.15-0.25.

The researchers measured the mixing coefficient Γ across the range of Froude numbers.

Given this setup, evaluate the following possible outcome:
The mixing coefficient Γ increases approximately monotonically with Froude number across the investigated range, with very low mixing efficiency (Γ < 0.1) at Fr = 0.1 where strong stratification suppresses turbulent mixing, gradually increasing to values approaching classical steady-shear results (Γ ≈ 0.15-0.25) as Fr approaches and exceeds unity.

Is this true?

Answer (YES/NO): NO